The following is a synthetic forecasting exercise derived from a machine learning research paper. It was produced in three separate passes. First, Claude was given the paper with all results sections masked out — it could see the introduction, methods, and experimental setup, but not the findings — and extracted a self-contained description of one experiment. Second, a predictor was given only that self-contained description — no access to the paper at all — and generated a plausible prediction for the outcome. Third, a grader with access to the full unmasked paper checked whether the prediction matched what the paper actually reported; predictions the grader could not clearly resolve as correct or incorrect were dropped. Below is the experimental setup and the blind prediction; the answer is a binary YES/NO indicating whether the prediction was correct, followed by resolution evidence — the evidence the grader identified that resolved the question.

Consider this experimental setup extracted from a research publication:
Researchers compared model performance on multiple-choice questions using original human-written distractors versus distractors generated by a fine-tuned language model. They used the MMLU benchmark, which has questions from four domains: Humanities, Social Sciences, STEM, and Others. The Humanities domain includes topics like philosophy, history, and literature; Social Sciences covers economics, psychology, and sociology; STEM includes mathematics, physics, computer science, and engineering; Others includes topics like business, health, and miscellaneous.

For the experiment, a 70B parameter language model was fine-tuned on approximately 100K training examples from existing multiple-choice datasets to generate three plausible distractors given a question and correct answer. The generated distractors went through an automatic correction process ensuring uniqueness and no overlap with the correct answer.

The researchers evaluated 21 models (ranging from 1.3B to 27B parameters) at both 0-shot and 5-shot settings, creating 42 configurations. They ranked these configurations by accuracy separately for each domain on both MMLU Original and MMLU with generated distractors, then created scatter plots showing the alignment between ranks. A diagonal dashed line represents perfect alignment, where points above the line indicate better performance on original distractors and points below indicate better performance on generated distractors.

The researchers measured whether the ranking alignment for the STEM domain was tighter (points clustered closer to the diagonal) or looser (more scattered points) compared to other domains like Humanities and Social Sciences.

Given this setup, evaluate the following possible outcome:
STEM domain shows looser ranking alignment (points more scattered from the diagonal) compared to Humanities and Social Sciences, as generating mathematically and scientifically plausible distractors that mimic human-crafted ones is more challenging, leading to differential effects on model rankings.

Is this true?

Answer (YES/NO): NO